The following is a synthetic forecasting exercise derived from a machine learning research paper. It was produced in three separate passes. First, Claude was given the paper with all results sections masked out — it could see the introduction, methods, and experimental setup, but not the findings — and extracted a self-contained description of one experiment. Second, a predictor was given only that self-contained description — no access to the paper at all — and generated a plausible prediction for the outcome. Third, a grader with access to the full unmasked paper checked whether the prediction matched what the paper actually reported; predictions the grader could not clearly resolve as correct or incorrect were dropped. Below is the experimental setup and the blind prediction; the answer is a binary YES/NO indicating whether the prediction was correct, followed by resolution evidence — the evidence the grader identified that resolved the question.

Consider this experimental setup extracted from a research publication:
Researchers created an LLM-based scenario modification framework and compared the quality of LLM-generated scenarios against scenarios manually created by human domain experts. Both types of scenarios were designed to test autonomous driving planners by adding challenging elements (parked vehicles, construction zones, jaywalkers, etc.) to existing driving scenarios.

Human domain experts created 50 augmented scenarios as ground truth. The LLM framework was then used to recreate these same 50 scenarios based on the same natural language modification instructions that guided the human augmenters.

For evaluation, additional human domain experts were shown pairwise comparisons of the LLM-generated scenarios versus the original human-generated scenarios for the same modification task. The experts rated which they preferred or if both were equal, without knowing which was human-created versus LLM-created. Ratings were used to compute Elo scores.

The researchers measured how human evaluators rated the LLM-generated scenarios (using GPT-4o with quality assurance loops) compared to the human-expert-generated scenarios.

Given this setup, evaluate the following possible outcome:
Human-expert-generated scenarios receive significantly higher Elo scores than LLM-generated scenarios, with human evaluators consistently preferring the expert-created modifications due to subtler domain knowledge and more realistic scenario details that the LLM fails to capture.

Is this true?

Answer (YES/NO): NO